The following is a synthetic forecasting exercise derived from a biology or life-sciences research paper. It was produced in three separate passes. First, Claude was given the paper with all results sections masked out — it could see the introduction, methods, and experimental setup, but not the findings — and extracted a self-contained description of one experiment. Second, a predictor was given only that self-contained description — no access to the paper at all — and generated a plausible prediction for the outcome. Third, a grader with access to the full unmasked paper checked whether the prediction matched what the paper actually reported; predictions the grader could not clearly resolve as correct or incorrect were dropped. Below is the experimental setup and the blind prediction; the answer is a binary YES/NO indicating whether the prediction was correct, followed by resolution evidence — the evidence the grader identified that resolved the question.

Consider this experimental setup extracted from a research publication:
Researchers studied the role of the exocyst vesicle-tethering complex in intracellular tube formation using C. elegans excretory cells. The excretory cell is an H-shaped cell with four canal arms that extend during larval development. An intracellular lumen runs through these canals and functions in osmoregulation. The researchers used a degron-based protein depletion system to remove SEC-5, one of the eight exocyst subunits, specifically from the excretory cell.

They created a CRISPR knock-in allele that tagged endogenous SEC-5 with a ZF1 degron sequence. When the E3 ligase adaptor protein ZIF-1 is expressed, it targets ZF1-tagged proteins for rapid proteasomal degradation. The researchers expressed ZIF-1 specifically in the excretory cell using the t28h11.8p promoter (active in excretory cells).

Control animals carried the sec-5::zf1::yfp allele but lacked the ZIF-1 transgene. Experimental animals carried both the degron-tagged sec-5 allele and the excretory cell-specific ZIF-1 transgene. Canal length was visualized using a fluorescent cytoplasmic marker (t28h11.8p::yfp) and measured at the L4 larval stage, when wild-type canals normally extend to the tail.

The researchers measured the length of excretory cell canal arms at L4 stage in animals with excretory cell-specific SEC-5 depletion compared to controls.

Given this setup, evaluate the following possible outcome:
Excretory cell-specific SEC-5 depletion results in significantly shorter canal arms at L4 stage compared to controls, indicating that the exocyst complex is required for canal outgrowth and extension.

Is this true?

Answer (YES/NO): YES